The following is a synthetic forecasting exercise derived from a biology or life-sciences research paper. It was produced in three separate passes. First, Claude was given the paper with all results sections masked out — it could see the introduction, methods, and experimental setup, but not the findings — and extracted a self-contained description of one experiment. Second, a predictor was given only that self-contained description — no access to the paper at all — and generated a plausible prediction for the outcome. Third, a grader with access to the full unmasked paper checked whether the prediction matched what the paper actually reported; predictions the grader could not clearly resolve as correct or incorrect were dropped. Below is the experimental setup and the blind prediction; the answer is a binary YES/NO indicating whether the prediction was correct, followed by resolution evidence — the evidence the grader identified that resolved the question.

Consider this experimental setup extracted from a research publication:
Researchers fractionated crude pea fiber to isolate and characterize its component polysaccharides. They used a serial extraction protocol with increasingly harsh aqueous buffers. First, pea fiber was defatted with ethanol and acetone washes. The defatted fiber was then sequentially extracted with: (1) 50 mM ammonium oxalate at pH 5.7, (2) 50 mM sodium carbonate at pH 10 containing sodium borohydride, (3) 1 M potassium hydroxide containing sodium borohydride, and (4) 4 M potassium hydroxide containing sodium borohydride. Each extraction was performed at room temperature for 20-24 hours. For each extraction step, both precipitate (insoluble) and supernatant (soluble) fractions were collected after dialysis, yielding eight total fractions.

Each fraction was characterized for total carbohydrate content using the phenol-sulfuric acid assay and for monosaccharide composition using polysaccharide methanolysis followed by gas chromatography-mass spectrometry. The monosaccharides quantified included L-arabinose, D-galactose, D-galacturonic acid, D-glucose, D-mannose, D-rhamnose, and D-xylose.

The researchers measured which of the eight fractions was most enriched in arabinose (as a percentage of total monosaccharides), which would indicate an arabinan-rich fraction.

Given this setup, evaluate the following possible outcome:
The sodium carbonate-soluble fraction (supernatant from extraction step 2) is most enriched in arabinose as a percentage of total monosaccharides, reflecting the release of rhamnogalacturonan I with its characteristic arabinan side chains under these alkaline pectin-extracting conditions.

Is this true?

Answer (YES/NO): NO